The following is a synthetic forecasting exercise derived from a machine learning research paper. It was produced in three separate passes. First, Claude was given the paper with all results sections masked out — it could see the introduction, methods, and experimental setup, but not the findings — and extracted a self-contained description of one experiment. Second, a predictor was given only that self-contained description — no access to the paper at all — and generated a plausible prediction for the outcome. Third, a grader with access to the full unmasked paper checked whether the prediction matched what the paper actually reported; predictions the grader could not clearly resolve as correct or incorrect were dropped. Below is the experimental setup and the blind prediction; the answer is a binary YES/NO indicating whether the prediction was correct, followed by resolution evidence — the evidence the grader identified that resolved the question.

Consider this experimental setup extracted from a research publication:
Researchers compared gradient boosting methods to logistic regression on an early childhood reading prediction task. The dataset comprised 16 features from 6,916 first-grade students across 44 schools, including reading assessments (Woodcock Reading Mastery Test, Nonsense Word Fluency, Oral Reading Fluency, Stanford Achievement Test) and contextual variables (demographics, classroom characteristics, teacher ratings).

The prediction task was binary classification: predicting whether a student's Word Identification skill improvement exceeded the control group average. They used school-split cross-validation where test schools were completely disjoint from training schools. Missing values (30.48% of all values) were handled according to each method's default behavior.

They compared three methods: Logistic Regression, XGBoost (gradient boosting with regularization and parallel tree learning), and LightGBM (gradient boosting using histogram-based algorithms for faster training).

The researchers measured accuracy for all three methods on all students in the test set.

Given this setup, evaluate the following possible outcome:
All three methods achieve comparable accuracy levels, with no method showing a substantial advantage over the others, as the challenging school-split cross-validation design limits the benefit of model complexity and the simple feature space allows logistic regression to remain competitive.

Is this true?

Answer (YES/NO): NO